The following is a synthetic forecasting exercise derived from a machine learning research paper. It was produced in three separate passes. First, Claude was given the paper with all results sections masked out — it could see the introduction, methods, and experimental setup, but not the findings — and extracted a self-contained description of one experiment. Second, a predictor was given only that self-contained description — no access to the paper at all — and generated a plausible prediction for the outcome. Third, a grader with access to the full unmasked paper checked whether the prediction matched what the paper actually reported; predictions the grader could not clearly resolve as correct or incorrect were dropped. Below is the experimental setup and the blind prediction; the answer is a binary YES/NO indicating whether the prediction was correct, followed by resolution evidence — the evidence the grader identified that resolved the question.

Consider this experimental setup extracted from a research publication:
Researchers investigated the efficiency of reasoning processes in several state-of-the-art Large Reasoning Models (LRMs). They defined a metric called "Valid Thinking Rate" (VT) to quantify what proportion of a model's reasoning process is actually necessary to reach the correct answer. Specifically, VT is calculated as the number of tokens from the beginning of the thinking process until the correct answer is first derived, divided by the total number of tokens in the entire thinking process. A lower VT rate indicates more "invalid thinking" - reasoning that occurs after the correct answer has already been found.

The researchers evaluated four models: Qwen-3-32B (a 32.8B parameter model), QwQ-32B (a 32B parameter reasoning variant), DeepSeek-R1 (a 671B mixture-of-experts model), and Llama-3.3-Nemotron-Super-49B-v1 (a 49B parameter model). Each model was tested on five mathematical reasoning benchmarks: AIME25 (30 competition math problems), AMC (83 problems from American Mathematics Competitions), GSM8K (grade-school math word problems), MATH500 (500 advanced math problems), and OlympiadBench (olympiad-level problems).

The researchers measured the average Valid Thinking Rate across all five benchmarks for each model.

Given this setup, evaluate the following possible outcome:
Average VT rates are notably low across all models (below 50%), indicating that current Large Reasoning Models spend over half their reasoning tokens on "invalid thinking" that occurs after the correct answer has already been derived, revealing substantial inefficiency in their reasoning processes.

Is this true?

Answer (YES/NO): NO